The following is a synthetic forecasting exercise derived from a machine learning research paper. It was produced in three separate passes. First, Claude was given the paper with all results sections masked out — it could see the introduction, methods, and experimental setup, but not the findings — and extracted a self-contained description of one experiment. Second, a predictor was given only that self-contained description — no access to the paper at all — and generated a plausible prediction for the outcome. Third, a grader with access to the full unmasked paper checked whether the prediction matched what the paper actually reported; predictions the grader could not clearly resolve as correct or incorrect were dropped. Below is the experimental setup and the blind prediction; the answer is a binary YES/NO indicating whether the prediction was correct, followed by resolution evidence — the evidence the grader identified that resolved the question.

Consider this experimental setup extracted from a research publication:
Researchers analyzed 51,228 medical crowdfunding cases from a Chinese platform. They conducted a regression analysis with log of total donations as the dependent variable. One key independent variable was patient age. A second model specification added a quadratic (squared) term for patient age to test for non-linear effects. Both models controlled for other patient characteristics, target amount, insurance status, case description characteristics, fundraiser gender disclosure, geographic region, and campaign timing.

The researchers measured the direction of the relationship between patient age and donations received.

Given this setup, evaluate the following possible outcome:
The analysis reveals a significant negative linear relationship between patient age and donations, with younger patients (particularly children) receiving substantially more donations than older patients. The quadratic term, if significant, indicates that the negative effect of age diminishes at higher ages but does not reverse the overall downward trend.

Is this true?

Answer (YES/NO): NO